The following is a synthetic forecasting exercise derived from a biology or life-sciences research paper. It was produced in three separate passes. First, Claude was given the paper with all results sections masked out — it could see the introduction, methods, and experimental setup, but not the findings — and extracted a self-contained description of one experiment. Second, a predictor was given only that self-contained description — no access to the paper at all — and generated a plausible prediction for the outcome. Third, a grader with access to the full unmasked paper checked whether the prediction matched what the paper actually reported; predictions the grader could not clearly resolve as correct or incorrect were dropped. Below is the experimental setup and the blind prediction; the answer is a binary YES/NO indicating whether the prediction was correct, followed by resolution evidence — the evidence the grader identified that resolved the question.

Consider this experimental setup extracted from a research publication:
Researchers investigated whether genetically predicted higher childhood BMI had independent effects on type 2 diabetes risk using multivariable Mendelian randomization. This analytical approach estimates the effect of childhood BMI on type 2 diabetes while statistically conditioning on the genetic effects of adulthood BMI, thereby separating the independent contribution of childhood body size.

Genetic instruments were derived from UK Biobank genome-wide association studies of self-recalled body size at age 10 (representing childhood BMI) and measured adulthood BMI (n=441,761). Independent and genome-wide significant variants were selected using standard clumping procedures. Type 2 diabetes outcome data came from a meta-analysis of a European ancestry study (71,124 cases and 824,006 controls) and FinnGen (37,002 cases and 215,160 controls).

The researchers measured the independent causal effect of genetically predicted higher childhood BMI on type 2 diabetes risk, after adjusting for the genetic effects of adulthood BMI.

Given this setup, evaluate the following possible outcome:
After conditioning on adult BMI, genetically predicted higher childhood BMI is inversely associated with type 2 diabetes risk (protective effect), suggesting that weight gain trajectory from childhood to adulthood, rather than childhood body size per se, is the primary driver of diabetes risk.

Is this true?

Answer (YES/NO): NO